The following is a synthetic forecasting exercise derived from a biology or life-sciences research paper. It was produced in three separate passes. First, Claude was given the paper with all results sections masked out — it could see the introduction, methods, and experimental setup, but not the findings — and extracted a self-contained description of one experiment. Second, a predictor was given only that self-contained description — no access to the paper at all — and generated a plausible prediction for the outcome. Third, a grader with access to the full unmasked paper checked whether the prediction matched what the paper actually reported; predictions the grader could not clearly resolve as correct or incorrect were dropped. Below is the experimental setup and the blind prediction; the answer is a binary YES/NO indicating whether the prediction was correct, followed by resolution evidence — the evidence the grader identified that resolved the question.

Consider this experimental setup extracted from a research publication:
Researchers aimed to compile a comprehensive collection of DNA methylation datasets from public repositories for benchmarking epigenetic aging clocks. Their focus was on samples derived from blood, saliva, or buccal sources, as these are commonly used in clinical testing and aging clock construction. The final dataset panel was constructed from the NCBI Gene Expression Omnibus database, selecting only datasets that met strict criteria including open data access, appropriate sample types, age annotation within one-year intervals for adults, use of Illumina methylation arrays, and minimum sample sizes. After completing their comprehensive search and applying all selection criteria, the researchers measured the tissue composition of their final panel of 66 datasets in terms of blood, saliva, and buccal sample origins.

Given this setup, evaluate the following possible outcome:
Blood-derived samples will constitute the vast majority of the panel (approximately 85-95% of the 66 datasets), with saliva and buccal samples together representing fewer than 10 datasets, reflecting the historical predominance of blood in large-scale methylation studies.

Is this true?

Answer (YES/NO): NO